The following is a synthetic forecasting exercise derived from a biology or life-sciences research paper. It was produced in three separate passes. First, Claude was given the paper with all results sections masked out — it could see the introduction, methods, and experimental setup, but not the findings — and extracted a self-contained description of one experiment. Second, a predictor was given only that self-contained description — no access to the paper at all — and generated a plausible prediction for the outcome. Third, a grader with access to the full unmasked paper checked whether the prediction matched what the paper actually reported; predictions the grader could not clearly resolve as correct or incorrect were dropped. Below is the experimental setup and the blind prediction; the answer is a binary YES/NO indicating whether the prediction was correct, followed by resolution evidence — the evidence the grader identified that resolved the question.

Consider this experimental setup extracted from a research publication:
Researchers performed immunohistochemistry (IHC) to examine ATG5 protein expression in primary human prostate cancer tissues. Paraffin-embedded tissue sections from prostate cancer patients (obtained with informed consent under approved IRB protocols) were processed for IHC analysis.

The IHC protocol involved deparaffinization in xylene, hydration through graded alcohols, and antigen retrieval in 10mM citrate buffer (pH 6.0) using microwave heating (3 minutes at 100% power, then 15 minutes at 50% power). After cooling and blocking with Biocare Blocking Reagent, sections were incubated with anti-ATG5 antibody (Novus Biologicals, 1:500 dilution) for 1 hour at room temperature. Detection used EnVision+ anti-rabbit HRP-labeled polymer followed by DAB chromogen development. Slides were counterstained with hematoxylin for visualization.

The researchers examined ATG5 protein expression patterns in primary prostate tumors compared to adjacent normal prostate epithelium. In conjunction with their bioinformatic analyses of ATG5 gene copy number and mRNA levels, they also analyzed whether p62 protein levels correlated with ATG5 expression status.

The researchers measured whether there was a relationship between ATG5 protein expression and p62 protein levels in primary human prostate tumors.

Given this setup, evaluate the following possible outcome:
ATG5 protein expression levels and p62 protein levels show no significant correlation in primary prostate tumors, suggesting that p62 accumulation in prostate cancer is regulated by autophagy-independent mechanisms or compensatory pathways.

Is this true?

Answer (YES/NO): NO